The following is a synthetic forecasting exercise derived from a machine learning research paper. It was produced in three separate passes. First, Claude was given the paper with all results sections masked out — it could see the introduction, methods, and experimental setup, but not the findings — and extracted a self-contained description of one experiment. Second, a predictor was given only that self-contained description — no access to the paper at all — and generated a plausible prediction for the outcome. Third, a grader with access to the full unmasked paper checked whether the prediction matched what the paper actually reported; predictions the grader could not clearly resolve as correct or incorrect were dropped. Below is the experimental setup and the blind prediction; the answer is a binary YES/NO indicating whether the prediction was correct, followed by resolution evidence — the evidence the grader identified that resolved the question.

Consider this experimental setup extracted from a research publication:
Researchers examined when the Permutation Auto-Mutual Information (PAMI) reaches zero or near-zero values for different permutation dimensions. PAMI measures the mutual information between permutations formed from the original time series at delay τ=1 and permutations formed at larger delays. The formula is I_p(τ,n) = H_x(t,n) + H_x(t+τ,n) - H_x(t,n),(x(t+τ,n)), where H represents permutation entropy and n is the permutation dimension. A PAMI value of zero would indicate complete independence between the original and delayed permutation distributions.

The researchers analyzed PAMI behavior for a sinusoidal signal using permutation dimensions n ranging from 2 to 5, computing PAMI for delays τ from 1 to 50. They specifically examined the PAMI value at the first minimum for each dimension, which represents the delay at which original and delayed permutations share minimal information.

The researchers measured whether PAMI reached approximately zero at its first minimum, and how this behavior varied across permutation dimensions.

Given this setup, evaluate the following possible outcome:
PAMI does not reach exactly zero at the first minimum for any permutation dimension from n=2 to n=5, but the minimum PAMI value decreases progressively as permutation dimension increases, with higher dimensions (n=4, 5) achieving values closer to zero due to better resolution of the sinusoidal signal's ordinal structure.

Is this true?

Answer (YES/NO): NO